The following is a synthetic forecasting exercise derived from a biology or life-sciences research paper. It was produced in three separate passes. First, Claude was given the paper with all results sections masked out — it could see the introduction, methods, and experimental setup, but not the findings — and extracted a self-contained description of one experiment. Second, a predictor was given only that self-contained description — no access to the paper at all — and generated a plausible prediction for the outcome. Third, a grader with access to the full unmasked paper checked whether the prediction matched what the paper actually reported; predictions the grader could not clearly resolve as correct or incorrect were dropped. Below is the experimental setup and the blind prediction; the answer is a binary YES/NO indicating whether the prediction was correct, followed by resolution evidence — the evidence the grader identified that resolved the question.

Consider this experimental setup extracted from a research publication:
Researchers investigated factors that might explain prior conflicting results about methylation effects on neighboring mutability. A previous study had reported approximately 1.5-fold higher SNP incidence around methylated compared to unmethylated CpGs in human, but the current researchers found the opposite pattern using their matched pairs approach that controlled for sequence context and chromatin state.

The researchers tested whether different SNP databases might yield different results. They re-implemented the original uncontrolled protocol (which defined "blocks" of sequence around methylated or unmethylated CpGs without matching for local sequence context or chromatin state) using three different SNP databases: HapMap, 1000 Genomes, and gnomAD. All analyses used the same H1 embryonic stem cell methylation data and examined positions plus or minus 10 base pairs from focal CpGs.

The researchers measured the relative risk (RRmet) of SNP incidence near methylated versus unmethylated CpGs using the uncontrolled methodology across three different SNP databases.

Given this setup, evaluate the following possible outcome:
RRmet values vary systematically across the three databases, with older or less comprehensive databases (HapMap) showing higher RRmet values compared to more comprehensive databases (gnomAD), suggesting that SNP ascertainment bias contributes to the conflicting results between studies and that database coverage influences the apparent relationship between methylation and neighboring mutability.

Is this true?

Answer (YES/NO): YES